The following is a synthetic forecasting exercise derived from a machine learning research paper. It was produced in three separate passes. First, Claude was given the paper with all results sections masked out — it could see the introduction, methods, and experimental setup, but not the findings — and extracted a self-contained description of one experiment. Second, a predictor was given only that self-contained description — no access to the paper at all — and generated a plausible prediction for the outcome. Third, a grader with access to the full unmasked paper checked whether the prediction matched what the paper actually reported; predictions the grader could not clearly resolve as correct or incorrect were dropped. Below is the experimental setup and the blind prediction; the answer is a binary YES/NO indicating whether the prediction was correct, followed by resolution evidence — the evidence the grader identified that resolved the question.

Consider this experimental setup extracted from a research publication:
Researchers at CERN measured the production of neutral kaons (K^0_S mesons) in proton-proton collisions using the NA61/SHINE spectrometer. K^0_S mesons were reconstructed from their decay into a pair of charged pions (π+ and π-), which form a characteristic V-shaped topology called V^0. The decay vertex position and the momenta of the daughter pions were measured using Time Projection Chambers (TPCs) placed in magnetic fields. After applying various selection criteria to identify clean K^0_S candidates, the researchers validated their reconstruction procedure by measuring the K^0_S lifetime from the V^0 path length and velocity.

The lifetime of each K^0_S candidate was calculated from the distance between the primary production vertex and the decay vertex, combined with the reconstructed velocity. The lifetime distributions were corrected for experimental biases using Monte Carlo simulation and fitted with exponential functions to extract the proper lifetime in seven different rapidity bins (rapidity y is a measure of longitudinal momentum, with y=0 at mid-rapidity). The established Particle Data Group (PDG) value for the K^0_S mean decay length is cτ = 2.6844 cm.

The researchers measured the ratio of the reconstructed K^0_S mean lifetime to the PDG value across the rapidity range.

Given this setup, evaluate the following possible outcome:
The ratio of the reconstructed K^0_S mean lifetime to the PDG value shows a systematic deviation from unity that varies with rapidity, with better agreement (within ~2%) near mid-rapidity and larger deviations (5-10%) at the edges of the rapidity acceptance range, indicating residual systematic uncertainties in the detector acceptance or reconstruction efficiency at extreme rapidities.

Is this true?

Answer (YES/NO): NO